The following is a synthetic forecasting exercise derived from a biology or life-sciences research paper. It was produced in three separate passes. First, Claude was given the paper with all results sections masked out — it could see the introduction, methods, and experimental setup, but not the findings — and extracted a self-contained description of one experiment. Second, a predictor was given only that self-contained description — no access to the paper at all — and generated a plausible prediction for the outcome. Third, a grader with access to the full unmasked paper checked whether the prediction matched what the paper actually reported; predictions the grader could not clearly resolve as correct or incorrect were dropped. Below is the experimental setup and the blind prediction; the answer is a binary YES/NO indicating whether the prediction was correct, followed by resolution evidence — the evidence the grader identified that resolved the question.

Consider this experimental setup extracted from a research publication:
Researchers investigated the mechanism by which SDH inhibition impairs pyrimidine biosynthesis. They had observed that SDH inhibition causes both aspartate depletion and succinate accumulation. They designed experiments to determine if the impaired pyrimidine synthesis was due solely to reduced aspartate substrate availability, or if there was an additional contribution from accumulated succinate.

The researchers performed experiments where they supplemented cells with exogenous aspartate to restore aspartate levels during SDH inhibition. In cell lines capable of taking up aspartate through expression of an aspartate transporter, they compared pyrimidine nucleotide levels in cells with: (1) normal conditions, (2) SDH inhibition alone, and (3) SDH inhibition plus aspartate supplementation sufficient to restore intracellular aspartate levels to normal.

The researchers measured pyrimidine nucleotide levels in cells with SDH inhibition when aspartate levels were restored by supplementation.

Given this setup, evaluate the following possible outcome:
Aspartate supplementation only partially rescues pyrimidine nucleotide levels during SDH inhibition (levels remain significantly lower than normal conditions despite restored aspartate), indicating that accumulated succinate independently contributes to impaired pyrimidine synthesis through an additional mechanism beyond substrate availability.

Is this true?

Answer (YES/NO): YES